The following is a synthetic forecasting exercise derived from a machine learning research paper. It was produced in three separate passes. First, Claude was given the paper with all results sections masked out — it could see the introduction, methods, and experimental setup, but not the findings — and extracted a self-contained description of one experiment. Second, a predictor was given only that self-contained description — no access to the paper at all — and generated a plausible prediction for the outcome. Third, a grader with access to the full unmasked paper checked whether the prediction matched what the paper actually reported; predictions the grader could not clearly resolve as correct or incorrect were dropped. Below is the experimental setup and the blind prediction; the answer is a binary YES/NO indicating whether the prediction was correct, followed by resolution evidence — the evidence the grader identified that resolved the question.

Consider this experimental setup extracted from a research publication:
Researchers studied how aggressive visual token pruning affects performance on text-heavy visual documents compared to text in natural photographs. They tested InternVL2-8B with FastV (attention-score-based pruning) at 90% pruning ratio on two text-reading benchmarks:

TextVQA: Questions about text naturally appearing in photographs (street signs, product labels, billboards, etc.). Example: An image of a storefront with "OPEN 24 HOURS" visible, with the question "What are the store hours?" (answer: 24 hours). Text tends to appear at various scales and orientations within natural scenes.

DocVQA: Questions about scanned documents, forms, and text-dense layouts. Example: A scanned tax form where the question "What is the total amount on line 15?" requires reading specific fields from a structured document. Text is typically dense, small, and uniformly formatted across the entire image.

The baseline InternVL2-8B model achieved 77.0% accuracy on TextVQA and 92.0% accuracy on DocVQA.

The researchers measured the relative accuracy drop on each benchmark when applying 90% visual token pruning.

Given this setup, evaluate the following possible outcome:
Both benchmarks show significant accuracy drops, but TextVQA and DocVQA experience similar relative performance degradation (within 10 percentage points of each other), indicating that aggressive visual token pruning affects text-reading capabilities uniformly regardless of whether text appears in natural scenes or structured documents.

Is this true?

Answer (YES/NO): NO